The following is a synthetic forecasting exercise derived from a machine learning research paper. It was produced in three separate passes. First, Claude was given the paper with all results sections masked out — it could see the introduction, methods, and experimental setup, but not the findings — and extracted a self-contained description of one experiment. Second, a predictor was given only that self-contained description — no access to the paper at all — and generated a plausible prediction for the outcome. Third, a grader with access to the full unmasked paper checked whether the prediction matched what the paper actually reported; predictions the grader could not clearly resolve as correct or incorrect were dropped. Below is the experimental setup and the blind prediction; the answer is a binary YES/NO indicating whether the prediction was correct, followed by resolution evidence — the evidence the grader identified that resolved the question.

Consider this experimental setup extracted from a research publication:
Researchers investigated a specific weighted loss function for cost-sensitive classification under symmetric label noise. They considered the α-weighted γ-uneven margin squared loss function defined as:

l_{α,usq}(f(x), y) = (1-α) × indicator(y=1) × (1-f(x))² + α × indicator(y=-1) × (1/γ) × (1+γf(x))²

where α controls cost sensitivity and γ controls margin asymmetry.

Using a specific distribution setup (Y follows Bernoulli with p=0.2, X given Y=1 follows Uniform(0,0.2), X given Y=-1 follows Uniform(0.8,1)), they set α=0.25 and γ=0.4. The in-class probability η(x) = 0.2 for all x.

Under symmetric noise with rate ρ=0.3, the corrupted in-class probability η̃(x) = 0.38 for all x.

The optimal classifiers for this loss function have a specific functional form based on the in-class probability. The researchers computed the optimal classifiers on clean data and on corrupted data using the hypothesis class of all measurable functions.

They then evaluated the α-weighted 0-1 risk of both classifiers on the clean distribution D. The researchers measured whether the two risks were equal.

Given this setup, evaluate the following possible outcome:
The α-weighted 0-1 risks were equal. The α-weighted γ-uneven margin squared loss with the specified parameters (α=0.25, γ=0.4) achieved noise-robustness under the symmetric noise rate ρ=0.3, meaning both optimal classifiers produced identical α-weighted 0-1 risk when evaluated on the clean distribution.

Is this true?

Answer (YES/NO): NO